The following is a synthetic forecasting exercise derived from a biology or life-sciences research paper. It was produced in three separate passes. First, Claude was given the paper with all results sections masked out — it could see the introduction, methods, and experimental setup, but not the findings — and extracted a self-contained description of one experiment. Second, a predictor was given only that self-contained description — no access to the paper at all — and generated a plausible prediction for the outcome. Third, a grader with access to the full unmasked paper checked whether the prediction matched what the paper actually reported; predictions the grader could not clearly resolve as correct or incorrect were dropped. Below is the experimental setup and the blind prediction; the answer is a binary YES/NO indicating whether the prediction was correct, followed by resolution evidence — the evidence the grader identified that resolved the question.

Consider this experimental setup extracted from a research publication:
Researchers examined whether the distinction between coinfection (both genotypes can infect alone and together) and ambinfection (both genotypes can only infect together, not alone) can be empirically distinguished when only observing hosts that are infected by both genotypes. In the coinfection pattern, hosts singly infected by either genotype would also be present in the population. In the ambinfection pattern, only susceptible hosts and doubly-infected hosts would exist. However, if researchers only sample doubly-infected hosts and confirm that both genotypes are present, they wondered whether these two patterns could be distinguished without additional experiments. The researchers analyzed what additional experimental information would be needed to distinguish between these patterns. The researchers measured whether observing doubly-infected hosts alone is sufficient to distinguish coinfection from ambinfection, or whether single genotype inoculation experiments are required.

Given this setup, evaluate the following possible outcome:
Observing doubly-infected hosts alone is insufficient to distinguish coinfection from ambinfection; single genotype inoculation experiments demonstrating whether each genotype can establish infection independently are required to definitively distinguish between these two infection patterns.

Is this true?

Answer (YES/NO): YES